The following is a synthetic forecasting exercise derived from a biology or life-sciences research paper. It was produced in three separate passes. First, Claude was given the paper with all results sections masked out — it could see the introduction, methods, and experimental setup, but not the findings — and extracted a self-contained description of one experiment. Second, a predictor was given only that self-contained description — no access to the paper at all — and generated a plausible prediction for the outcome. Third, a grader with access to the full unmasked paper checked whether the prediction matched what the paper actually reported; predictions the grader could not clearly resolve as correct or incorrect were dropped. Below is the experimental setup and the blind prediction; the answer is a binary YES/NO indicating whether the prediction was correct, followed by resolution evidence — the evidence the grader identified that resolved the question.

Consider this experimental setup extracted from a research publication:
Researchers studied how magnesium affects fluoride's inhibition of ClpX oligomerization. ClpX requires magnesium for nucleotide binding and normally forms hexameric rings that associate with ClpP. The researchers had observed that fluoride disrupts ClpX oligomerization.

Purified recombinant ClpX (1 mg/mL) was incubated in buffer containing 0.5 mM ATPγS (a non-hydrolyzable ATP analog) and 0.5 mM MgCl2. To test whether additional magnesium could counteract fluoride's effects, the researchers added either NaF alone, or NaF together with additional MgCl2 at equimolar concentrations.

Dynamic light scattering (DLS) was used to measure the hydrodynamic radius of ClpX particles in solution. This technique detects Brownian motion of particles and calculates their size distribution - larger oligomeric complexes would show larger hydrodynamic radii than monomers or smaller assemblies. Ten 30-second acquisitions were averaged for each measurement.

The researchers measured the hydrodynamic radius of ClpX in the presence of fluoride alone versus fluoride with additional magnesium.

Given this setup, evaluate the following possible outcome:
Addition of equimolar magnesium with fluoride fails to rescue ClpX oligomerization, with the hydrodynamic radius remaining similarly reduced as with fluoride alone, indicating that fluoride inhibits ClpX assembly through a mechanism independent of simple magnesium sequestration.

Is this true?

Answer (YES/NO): NO